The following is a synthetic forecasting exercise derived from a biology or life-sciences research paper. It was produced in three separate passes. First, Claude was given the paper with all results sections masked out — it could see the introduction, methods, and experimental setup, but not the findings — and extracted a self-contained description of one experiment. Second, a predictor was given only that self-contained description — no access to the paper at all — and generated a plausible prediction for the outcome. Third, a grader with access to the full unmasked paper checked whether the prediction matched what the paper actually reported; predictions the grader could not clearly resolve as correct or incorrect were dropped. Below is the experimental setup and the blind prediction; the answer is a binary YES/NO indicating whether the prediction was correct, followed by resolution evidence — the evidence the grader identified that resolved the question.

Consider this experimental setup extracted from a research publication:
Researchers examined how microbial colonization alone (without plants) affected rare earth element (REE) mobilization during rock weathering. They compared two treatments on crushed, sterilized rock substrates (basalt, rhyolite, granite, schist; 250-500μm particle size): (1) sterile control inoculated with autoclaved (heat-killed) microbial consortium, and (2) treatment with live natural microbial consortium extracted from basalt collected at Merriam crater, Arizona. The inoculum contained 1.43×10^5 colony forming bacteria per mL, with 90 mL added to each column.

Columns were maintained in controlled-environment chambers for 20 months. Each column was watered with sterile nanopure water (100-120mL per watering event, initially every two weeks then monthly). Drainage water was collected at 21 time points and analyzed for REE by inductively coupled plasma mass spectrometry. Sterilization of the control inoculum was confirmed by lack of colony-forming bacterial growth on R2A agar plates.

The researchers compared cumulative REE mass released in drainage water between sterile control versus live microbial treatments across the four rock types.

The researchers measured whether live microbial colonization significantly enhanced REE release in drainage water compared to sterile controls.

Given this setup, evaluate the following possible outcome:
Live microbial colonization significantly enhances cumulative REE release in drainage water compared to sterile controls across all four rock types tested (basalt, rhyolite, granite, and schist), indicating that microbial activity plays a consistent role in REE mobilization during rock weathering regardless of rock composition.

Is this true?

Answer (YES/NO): NO